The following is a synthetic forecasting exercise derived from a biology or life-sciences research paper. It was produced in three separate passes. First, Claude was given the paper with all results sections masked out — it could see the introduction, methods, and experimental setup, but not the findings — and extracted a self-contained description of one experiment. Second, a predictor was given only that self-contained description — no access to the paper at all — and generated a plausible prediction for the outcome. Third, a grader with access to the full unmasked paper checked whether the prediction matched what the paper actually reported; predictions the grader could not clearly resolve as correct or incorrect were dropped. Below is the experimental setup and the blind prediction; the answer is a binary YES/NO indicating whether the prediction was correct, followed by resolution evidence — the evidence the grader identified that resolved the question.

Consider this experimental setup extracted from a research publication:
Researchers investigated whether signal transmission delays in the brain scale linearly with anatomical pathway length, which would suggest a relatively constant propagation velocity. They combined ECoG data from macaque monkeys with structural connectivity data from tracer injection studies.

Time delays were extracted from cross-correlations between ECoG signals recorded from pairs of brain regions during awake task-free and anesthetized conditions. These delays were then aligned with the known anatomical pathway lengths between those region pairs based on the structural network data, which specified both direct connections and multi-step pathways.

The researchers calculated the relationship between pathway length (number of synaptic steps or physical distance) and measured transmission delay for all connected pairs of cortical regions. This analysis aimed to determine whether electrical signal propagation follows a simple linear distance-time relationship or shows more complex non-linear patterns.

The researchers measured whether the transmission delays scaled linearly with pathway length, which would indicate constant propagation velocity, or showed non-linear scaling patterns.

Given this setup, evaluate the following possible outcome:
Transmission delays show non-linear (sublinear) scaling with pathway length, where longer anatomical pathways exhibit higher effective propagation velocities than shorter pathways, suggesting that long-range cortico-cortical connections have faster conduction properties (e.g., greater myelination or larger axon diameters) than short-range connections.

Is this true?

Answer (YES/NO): NO